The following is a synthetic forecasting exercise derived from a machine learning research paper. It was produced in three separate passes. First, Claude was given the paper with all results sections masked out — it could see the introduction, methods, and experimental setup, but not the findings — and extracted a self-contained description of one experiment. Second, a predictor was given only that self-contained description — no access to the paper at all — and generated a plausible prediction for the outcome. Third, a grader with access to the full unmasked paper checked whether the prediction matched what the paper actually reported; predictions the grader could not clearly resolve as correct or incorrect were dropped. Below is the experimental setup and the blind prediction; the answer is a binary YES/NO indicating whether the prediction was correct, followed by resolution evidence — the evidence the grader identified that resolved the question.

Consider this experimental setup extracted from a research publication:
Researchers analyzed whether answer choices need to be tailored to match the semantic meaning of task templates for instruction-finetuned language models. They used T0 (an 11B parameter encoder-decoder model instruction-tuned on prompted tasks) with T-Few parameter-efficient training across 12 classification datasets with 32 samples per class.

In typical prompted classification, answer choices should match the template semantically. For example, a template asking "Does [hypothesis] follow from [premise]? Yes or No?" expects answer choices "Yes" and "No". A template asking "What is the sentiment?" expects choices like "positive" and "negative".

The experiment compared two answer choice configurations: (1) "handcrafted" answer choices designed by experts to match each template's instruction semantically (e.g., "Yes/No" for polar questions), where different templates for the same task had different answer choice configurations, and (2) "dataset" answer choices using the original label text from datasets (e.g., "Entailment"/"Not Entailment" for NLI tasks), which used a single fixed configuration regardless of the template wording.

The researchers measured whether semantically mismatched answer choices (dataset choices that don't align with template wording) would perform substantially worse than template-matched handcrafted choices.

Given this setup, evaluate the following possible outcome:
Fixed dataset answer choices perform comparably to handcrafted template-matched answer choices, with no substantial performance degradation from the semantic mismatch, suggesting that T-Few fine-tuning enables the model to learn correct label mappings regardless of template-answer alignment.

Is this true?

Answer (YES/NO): YES